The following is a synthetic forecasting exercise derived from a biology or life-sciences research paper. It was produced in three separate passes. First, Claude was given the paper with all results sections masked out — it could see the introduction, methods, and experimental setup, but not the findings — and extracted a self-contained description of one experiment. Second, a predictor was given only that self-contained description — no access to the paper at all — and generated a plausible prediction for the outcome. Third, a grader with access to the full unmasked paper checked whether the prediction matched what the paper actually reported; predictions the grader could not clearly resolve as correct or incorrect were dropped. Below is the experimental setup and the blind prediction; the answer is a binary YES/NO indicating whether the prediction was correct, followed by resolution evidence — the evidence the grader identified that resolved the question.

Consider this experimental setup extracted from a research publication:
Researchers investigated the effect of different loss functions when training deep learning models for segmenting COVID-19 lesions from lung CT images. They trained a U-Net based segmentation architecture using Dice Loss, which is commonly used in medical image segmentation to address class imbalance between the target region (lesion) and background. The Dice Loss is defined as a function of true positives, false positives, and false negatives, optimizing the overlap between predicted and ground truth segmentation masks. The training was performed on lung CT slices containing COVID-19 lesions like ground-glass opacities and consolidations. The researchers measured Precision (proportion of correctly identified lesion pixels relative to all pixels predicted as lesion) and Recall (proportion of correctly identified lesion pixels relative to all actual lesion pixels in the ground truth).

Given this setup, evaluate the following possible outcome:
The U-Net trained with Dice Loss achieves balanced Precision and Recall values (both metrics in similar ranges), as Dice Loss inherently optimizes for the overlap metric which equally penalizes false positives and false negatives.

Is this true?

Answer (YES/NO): NO